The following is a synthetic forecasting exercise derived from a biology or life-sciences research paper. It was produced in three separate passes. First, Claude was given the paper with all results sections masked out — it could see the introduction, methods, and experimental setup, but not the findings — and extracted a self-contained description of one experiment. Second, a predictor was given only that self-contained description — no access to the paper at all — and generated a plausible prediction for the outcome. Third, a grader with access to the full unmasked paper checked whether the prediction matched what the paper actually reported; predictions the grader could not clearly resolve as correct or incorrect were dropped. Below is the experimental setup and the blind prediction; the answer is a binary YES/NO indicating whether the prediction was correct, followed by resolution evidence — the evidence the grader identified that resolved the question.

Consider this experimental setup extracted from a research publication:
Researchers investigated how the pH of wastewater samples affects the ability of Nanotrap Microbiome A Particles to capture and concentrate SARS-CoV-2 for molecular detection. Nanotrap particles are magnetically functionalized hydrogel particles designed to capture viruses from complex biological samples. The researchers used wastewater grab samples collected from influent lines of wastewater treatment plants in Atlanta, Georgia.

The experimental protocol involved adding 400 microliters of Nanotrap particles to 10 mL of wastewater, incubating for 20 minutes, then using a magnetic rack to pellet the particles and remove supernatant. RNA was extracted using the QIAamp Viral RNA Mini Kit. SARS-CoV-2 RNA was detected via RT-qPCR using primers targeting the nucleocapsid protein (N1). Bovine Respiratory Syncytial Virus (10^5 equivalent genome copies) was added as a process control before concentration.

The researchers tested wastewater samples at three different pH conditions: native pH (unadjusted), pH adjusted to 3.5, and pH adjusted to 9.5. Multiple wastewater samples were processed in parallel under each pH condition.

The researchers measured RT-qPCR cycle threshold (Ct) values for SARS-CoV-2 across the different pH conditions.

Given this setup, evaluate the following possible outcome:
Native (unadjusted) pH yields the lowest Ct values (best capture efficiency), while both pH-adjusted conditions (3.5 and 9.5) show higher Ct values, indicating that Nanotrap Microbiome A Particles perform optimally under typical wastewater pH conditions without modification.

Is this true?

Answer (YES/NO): NO